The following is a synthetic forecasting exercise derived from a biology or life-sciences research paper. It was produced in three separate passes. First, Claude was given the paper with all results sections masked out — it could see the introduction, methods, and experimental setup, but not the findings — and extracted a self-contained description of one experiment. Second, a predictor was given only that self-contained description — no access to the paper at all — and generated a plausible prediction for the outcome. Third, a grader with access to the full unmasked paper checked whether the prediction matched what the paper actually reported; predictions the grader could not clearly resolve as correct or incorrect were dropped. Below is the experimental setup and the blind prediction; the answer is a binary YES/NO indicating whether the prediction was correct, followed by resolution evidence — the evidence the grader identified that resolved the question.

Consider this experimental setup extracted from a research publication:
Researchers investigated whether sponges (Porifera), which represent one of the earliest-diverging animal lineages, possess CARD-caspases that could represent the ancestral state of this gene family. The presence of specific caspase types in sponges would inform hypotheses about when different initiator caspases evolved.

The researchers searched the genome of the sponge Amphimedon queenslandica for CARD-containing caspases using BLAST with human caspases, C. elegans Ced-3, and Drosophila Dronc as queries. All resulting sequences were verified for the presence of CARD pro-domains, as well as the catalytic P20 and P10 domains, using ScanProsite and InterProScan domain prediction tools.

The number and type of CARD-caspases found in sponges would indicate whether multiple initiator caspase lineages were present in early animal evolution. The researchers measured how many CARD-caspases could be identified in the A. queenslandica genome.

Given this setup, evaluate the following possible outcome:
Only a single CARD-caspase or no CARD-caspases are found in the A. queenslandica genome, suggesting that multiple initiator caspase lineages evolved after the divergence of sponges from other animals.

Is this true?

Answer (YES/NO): YES